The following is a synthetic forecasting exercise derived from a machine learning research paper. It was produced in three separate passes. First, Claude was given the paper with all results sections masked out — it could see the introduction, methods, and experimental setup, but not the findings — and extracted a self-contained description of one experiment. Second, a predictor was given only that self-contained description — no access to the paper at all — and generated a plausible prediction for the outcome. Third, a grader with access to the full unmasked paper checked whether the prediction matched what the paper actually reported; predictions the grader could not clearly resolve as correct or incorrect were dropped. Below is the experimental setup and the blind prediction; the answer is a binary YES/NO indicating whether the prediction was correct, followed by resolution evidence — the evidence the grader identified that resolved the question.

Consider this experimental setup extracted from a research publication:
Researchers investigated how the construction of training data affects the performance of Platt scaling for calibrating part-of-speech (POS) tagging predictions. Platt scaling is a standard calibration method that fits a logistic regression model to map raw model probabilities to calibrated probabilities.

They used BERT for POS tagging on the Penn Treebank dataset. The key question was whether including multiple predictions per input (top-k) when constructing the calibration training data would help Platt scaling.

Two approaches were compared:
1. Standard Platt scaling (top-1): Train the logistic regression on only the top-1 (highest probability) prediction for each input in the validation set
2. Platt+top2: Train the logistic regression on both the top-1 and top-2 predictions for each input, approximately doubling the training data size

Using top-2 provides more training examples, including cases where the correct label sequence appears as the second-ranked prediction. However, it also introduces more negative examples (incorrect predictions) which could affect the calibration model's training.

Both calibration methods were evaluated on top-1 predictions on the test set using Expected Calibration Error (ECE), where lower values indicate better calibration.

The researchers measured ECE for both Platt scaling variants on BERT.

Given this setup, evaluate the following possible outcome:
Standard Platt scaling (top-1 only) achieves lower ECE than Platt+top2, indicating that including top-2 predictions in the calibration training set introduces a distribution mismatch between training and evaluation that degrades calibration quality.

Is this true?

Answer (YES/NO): NO